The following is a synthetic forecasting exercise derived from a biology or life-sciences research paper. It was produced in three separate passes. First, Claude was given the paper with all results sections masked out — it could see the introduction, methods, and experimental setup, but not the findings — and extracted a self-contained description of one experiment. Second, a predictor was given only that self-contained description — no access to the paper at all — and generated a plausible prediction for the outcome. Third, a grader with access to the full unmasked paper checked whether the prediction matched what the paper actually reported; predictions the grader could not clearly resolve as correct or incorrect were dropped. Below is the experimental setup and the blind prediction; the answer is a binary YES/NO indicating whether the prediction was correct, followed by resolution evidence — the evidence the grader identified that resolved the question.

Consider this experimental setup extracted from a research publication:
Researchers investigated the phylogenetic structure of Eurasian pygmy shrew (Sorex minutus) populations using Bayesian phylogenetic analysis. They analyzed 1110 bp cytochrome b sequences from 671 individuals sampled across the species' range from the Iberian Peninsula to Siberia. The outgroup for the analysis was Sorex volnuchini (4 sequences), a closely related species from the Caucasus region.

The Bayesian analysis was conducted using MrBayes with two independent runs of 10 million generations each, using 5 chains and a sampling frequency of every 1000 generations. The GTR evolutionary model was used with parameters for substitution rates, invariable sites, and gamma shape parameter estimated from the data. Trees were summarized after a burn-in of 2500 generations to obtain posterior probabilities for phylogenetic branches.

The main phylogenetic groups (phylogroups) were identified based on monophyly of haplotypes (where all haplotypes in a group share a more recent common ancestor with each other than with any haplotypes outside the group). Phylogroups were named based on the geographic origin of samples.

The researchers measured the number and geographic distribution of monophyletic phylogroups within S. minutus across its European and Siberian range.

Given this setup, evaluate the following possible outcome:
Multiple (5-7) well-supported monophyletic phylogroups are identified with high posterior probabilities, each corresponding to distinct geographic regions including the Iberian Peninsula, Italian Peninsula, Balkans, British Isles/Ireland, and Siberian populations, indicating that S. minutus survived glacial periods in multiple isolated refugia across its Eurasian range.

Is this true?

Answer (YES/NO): NO